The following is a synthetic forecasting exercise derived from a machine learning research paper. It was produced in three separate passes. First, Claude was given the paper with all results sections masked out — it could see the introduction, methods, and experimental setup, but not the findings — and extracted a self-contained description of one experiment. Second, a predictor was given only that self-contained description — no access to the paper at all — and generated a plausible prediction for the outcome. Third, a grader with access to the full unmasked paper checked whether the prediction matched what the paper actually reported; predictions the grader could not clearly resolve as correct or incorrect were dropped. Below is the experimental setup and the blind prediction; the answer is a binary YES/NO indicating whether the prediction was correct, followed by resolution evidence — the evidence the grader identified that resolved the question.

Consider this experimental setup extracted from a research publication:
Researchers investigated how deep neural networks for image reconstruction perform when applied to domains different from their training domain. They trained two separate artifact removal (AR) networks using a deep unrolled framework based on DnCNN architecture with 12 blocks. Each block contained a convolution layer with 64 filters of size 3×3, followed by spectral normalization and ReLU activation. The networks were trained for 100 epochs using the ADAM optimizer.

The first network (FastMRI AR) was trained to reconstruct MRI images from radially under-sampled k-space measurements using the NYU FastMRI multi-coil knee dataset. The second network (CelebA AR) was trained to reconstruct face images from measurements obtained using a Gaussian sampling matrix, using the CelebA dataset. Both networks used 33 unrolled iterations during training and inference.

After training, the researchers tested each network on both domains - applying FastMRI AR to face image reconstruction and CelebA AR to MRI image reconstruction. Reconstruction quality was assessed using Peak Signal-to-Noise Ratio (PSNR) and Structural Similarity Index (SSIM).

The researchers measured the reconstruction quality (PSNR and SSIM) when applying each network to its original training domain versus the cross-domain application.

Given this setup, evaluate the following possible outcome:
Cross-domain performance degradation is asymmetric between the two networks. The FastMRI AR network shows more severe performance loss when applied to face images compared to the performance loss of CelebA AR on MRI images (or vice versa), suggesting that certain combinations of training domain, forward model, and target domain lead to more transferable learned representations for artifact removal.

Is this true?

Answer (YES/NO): YES